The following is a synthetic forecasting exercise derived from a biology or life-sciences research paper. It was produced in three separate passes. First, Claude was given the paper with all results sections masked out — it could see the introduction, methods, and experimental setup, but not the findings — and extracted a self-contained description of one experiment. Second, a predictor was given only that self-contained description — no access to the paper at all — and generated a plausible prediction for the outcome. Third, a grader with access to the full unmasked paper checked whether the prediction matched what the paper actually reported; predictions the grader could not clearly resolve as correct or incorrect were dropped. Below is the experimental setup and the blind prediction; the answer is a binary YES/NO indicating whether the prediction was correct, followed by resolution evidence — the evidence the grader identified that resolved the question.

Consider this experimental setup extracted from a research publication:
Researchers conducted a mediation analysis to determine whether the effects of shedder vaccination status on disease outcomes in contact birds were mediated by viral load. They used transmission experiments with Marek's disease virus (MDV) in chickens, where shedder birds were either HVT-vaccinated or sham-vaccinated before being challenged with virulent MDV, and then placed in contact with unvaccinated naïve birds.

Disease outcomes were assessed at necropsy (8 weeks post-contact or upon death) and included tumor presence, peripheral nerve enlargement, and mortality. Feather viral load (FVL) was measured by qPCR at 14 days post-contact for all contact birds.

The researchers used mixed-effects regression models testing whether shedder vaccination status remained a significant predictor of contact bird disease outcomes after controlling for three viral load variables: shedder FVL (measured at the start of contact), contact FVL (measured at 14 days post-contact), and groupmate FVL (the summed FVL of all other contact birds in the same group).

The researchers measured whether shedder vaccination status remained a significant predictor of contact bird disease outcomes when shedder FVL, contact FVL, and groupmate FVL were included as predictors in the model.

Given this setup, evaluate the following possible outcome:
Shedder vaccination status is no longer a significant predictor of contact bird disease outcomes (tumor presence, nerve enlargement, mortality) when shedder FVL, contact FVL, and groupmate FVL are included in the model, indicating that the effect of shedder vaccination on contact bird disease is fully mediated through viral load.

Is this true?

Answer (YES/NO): YES